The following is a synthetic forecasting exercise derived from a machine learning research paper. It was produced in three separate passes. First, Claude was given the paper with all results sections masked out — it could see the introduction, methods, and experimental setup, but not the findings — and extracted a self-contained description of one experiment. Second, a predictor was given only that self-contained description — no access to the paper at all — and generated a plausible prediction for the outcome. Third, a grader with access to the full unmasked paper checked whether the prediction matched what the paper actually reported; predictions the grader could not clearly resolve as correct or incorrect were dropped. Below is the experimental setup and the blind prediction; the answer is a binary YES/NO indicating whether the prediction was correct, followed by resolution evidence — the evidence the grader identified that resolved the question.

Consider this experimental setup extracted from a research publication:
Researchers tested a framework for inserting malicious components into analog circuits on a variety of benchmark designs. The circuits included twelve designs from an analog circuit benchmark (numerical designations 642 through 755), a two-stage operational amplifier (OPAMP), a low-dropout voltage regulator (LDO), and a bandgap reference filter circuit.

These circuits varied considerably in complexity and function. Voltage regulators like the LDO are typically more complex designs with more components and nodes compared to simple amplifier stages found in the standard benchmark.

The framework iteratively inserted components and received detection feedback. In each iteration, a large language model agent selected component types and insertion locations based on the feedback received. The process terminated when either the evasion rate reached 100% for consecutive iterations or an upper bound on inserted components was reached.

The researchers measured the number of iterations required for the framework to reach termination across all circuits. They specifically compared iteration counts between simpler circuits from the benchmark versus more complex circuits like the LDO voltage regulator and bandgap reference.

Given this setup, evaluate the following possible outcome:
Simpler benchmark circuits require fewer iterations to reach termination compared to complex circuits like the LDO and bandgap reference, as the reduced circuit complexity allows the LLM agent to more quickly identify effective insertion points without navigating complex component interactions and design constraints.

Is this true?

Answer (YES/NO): NO